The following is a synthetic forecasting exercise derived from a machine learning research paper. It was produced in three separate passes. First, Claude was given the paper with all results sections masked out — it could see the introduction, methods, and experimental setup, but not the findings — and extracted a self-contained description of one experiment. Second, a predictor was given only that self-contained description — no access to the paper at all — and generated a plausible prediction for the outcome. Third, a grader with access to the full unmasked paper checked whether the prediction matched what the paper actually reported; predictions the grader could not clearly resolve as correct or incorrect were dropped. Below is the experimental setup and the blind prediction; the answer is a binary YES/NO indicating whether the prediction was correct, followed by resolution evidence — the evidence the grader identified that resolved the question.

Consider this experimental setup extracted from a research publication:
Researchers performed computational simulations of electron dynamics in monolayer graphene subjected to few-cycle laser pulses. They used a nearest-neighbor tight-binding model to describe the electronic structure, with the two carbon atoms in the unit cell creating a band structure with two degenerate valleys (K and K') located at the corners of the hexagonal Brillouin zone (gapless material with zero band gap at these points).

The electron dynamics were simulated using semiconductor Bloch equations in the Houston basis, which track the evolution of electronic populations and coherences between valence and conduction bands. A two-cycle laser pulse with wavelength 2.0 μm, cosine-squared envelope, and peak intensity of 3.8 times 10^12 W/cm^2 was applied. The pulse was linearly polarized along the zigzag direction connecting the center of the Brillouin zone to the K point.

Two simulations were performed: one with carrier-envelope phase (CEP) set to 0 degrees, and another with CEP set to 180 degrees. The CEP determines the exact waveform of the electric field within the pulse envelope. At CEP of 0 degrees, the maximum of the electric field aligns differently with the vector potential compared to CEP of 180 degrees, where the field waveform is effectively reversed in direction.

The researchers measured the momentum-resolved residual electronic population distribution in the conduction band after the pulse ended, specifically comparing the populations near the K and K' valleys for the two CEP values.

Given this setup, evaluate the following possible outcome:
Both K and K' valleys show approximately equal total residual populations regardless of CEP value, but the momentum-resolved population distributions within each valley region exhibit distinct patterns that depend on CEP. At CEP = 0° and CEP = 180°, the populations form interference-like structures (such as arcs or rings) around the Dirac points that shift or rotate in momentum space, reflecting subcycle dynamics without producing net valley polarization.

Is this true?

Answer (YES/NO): NO